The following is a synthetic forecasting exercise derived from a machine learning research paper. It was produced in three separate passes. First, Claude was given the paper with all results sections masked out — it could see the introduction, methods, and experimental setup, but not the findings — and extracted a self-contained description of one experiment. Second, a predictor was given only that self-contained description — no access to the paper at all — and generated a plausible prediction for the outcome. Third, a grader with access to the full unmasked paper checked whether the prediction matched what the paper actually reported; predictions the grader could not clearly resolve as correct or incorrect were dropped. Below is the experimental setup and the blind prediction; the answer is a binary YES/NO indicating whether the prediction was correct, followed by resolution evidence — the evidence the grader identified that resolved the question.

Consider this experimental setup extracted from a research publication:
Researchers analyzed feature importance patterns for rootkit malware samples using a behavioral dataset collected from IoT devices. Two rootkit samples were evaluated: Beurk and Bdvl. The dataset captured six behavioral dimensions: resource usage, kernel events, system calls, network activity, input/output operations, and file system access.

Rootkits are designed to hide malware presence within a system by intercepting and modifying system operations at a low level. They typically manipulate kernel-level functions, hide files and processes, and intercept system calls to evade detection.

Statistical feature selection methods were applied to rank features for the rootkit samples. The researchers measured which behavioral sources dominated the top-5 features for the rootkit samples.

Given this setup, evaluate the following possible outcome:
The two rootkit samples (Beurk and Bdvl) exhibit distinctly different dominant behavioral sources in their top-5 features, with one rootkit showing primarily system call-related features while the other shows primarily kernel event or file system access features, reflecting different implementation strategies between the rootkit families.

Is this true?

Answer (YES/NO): NO